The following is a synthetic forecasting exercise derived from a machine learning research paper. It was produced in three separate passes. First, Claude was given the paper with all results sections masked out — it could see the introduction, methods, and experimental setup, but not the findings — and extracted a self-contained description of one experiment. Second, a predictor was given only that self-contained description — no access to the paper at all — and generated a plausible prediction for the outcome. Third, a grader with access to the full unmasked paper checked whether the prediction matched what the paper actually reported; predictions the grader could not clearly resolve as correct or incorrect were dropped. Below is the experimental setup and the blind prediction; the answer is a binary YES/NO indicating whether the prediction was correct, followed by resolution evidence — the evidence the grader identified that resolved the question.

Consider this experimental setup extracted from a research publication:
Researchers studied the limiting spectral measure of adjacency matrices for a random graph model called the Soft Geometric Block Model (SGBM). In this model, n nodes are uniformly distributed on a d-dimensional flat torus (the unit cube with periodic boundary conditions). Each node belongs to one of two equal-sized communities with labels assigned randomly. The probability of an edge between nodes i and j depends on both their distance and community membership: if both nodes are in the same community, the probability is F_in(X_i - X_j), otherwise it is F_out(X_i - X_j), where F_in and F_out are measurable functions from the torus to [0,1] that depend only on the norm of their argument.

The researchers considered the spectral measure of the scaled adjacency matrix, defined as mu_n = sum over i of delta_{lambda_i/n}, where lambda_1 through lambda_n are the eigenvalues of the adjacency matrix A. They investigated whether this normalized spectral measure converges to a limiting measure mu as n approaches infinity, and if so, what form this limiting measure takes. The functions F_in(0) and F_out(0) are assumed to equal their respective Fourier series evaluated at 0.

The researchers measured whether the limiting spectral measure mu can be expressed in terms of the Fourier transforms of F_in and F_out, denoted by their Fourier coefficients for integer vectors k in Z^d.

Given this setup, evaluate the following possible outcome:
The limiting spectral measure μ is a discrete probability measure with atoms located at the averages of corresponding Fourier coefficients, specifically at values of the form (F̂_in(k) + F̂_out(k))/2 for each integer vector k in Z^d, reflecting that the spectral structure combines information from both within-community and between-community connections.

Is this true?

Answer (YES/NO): NO